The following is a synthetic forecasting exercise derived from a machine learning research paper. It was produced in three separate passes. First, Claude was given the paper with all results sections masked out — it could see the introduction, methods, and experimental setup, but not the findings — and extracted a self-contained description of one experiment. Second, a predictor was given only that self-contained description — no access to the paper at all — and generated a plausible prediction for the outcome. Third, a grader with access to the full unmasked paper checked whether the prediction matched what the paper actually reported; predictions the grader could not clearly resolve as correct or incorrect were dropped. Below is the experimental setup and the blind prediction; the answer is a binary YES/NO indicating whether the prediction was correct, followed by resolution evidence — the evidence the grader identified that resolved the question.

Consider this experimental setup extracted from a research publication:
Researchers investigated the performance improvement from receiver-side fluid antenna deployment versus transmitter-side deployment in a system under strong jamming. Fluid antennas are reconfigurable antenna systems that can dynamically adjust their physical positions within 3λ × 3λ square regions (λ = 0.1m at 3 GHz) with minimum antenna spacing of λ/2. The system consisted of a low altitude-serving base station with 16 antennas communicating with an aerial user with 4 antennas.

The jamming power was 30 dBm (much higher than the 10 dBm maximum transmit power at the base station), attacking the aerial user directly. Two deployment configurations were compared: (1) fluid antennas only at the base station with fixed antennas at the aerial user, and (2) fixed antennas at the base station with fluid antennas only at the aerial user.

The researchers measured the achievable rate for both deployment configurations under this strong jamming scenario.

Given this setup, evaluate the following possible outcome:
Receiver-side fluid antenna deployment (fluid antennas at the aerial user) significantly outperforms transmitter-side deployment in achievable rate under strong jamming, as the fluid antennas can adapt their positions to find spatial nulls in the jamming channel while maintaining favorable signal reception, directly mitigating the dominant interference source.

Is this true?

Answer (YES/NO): YES